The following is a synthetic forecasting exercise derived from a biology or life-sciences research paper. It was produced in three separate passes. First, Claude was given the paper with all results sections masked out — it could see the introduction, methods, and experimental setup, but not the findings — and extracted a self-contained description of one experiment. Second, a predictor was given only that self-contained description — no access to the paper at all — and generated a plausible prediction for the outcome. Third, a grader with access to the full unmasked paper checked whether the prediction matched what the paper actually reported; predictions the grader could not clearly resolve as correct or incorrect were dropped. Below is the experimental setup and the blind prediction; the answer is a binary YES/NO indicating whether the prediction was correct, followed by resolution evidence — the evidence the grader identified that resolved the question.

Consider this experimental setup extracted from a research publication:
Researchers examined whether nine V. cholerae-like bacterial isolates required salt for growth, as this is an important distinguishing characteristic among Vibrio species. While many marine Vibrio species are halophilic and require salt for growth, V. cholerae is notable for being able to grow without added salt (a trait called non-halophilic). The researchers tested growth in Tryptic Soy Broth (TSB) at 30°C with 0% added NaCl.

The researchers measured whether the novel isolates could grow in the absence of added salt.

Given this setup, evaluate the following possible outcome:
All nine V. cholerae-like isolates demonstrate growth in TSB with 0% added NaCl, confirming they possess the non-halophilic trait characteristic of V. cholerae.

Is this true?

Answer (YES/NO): NO